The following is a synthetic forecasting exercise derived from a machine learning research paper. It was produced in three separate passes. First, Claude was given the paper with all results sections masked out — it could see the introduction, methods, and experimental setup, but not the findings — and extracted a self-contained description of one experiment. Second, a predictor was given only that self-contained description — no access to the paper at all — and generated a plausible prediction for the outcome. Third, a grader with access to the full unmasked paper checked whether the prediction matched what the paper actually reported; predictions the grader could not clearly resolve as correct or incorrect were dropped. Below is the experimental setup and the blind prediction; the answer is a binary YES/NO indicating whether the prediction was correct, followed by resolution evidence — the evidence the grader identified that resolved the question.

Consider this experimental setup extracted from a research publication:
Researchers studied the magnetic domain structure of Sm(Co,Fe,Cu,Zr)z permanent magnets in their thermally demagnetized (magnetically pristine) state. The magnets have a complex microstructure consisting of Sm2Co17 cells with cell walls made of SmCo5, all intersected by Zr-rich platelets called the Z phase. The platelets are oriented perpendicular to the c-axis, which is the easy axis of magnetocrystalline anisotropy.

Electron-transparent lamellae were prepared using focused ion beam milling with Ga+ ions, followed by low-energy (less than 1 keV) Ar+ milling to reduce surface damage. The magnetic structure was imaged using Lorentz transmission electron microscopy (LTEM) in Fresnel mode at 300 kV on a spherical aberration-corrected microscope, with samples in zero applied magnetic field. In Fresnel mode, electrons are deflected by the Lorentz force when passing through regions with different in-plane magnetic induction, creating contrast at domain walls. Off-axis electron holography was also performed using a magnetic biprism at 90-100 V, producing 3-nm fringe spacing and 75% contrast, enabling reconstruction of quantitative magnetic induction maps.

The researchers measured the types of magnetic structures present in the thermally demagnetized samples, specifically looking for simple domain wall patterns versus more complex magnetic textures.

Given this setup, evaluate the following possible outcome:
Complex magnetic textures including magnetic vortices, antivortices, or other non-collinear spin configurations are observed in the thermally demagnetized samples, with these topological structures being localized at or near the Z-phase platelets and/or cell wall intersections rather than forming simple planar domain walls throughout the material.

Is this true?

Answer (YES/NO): YES